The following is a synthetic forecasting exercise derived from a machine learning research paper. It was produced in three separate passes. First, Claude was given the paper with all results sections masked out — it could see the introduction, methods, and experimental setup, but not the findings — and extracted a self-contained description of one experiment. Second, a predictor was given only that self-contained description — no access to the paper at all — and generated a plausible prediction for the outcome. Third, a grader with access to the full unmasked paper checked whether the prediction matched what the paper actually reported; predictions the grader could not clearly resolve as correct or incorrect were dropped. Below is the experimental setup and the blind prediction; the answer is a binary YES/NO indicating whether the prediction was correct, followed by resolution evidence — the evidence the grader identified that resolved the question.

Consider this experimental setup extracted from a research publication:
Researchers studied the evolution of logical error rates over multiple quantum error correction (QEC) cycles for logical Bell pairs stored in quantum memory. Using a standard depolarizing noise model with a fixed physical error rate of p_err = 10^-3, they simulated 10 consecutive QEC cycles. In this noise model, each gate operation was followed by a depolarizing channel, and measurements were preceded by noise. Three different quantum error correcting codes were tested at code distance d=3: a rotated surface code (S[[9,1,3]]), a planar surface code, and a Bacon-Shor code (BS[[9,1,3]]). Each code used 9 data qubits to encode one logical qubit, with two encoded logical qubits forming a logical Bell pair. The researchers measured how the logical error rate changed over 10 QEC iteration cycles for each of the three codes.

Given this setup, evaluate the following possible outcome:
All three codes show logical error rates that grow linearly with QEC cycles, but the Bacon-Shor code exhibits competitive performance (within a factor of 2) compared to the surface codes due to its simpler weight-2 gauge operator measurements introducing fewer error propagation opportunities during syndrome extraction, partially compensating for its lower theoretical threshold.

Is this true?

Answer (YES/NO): NO